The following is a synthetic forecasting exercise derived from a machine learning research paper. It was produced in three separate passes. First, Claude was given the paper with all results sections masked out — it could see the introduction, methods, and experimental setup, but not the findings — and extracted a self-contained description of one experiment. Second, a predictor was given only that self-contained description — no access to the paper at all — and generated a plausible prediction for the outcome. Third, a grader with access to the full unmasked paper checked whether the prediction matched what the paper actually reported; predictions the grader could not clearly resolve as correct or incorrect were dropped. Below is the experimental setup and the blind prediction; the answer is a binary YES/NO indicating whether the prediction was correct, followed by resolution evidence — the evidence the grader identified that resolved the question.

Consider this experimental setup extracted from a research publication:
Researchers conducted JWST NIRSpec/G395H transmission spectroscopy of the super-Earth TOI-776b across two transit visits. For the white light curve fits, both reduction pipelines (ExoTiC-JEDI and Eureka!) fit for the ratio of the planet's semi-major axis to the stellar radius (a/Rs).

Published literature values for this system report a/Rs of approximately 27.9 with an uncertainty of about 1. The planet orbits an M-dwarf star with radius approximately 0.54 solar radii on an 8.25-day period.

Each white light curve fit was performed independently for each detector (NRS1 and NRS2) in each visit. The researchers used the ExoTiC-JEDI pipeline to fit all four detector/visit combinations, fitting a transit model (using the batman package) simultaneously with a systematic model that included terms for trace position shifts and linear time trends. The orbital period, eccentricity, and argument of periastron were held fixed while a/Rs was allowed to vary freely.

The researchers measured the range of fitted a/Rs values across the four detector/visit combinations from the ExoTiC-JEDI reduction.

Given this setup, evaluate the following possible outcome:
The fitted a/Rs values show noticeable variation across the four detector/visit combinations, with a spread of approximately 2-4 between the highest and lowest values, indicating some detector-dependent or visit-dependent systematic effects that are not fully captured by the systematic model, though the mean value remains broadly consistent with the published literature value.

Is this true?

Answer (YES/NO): YES